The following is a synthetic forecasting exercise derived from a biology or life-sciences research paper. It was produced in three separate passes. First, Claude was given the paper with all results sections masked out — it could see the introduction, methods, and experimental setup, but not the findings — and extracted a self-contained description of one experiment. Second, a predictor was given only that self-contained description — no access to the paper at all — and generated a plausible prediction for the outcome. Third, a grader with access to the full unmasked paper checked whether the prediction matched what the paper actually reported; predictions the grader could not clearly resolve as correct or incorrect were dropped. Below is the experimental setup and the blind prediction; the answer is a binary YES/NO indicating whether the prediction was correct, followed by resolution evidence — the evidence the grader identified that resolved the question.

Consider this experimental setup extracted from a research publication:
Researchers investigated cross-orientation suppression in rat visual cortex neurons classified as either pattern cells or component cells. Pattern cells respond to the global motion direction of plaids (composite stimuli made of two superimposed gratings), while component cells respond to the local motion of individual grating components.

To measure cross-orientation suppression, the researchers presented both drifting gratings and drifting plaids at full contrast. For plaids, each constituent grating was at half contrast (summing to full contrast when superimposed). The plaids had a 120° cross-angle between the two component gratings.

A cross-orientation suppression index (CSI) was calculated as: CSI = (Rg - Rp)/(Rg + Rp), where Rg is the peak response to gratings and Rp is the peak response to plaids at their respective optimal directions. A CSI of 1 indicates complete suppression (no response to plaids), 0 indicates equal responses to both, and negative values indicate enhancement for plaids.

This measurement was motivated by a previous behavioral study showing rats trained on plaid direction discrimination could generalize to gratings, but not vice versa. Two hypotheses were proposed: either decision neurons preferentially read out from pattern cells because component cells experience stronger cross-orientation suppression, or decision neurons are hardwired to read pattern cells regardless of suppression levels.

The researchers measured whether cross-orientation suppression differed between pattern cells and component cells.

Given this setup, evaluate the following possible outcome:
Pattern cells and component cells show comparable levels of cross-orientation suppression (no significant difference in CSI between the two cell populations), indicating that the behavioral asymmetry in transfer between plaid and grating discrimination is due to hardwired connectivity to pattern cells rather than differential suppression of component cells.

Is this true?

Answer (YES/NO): YES